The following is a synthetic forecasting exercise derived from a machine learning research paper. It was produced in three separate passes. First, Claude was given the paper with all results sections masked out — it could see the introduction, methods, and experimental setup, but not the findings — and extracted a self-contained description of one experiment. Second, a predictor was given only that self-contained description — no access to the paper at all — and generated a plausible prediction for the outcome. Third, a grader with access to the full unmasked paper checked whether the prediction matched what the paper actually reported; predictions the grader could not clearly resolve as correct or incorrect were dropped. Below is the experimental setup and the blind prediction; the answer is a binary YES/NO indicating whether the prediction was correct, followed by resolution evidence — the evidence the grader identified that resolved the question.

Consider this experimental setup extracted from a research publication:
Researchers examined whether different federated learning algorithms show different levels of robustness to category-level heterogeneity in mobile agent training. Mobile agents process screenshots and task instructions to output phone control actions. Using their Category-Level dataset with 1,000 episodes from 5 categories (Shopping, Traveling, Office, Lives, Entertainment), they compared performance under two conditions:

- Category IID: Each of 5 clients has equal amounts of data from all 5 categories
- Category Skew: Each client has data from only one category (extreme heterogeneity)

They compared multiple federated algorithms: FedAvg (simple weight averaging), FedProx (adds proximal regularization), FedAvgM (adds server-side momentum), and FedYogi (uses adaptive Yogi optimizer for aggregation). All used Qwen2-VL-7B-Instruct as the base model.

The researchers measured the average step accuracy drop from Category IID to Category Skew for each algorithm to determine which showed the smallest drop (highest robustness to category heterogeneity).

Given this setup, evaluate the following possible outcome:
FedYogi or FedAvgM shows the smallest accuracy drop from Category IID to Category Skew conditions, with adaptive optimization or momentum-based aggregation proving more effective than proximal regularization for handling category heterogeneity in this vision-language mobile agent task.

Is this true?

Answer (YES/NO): YES